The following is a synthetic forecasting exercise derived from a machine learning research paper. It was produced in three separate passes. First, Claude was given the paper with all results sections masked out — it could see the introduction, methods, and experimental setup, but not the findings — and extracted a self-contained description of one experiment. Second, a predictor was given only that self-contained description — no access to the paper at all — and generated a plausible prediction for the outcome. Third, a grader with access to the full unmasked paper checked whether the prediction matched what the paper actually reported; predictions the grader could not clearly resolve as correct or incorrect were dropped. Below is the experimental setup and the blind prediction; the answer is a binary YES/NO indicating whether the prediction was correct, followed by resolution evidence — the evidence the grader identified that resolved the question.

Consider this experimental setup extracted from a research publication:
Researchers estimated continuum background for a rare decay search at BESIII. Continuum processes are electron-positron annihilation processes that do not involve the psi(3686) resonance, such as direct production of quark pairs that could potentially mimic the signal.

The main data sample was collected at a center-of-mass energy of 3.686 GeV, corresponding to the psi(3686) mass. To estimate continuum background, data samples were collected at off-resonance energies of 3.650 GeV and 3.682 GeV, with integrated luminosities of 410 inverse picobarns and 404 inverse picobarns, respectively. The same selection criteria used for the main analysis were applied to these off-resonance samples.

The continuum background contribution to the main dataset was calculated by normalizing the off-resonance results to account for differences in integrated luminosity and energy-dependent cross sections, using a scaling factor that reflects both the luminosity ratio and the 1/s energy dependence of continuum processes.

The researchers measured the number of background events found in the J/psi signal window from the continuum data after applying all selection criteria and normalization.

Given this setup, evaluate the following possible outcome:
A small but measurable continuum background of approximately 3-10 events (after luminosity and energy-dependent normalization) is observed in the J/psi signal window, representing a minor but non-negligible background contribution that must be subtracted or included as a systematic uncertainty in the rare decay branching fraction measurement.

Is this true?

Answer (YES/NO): NO